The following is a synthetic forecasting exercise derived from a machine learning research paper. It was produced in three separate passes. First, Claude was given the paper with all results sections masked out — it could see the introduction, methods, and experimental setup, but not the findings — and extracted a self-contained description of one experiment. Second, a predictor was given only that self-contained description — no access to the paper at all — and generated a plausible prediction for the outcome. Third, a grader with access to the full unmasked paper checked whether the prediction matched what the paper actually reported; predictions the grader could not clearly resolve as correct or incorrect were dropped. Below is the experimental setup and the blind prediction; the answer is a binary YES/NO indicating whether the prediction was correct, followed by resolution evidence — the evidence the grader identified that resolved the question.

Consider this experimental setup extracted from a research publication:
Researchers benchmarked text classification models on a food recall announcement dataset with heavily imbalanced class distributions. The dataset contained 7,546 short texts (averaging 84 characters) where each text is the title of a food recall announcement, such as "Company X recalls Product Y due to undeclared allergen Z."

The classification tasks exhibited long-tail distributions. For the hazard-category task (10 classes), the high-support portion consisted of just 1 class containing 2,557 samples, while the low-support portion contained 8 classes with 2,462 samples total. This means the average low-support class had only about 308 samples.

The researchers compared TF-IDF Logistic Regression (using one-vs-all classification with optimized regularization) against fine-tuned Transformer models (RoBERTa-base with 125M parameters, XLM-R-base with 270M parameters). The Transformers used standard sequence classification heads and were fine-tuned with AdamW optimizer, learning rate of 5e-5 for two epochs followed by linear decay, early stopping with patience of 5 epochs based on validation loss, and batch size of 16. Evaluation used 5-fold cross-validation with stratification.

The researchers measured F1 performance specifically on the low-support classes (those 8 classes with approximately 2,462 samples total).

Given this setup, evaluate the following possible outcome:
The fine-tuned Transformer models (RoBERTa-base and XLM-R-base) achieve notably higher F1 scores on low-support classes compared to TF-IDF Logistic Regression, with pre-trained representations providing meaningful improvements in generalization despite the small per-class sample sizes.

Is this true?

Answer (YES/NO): NO